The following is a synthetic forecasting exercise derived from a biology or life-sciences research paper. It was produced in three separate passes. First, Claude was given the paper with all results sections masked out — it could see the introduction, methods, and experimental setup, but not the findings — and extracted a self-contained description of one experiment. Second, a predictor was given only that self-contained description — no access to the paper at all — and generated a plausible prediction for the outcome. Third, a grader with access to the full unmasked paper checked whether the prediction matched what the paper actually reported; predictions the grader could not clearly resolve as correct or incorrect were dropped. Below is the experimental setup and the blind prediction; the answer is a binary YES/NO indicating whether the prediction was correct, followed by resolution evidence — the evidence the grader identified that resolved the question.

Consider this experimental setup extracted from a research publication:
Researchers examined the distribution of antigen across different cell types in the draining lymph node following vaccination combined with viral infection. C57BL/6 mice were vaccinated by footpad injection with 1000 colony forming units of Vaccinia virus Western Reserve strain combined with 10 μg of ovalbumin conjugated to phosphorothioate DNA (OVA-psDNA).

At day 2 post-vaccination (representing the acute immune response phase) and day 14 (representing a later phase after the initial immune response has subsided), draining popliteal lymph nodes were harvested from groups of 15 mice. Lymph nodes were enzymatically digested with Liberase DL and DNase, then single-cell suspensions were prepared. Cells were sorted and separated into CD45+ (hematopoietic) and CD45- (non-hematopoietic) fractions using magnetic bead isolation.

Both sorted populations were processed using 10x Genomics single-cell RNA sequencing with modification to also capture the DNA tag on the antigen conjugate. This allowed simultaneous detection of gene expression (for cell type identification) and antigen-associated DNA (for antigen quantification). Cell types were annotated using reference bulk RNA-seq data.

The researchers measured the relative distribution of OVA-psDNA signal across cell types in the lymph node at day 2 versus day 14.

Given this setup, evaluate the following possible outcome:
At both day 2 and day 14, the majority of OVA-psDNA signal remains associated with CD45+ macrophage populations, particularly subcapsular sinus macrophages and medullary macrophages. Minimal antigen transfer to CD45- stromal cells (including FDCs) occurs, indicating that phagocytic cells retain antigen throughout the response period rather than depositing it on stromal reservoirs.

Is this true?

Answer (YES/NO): NO